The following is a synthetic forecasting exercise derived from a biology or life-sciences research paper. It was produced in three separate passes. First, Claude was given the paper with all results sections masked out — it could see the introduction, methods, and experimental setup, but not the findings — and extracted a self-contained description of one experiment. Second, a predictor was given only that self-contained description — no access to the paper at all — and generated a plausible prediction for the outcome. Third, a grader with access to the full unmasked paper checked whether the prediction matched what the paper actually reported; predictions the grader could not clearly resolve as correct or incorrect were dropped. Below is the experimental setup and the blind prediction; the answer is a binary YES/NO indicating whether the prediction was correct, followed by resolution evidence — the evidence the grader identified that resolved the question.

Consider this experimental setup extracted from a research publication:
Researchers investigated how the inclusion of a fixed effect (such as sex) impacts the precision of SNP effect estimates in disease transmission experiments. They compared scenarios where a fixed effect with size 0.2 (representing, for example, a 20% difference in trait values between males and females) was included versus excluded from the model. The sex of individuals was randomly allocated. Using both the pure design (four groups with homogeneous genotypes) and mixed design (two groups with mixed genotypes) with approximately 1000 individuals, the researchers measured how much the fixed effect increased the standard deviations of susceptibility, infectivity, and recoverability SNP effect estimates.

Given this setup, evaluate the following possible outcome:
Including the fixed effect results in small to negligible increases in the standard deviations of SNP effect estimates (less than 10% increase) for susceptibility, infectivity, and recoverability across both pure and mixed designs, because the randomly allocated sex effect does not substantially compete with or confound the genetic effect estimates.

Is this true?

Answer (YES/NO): YES